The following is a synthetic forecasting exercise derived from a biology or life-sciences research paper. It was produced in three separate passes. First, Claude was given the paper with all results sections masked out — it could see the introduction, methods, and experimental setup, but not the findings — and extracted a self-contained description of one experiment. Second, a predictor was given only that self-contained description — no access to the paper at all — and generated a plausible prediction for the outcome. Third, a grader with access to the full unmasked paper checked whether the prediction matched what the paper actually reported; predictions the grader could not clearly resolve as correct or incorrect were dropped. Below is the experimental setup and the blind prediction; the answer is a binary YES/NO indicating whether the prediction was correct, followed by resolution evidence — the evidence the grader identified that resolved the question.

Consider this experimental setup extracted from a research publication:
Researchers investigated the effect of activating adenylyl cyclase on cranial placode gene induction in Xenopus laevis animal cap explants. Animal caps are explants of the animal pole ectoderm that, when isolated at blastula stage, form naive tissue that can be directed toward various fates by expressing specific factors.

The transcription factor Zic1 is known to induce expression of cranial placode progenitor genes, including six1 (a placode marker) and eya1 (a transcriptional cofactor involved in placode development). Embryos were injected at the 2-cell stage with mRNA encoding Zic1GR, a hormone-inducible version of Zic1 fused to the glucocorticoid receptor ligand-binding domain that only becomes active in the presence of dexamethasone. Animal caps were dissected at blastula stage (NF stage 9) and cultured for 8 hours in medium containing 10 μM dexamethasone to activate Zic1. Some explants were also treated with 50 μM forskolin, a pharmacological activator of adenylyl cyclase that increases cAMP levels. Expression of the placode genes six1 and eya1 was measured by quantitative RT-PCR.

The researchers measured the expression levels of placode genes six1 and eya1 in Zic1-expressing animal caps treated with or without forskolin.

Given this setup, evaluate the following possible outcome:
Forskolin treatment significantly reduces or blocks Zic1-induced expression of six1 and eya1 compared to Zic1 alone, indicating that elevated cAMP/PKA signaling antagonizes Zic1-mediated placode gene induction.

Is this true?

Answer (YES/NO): YES